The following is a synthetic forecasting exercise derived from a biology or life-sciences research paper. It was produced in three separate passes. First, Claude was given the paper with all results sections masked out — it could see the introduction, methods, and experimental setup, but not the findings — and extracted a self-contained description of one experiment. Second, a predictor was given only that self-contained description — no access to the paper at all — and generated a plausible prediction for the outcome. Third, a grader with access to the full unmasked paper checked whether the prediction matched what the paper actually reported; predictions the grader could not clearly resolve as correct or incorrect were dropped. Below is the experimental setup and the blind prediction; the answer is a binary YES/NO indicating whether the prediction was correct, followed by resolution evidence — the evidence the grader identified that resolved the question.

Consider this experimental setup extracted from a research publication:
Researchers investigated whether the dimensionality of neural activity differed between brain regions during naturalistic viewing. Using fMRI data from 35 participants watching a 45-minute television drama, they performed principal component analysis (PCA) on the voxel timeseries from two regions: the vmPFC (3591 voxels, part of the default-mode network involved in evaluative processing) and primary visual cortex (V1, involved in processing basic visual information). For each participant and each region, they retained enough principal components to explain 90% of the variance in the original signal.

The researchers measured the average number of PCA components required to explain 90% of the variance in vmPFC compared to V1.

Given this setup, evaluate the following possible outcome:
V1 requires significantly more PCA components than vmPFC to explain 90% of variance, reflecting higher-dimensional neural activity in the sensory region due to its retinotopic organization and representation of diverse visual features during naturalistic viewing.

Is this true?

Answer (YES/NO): NO